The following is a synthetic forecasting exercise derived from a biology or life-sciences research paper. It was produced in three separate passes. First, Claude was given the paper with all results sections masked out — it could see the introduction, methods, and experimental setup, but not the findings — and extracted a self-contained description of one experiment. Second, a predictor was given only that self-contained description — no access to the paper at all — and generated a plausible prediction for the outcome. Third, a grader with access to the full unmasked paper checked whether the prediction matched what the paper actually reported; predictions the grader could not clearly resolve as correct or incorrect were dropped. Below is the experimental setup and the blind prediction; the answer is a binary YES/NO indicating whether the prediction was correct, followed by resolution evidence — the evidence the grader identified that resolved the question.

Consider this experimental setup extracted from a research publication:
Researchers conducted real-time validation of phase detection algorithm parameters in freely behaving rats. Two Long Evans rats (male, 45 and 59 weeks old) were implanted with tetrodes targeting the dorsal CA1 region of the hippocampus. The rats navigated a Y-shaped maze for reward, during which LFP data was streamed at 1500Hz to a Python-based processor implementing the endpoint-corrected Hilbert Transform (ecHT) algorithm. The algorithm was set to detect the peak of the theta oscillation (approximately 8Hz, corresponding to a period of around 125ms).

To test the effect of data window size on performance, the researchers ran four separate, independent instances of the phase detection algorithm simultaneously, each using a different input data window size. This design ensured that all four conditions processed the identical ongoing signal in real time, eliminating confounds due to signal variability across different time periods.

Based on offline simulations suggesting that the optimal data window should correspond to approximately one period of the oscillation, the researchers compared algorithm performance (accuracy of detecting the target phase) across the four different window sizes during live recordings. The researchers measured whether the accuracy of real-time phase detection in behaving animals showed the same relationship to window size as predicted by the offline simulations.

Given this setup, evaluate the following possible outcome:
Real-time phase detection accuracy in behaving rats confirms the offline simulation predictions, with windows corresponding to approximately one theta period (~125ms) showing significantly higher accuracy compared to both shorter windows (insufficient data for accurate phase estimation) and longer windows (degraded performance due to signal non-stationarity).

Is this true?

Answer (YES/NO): YES